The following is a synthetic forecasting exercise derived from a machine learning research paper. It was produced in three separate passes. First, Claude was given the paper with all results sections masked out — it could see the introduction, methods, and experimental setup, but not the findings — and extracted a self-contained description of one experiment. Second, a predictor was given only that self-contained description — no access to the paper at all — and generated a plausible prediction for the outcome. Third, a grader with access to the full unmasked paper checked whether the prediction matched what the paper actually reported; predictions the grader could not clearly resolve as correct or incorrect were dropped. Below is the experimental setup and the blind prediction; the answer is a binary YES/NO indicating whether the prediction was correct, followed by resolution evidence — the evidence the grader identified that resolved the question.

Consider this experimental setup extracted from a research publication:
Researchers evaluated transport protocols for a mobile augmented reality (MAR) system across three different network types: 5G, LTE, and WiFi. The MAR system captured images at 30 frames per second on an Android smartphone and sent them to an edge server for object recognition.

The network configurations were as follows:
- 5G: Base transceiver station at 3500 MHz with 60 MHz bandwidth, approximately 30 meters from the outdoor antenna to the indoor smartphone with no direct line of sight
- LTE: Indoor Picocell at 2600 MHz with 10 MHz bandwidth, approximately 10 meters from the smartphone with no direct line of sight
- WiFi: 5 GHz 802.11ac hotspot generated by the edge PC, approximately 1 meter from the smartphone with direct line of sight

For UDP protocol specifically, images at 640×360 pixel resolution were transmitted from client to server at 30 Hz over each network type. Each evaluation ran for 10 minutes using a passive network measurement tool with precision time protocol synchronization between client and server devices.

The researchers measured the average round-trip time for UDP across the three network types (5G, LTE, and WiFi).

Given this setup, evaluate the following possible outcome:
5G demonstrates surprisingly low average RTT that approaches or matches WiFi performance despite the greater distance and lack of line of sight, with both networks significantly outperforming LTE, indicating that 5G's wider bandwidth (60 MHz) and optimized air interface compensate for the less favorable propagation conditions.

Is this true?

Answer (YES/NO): NO